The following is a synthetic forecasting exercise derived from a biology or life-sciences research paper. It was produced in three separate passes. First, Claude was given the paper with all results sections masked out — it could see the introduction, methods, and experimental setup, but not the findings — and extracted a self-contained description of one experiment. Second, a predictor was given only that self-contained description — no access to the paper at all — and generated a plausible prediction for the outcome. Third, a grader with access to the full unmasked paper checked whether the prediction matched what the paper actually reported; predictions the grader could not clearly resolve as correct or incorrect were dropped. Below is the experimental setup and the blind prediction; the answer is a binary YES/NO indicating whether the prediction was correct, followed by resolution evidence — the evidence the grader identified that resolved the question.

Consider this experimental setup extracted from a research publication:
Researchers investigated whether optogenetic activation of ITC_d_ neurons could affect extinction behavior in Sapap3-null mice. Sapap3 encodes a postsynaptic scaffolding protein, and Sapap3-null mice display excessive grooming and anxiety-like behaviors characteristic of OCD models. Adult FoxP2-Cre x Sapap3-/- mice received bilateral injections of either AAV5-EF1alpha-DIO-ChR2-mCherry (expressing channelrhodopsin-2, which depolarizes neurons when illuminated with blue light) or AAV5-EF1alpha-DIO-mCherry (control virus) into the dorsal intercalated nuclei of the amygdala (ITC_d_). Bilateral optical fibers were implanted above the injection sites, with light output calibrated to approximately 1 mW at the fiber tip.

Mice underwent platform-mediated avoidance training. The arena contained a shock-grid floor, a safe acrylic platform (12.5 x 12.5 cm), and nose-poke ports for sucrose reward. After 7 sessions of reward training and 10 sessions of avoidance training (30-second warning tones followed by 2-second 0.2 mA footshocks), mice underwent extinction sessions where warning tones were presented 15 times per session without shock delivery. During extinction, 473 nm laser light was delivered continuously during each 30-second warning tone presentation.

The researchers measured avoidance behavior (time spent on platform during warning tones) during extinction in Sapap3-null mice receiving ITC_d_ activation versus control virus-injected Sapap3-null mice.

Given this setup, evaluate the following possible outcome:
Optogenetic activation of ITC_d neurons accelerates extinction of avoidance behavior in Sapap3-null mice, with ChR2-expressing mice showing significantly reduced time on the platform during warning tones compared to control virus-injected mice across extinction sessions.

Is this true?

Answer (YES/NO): NO